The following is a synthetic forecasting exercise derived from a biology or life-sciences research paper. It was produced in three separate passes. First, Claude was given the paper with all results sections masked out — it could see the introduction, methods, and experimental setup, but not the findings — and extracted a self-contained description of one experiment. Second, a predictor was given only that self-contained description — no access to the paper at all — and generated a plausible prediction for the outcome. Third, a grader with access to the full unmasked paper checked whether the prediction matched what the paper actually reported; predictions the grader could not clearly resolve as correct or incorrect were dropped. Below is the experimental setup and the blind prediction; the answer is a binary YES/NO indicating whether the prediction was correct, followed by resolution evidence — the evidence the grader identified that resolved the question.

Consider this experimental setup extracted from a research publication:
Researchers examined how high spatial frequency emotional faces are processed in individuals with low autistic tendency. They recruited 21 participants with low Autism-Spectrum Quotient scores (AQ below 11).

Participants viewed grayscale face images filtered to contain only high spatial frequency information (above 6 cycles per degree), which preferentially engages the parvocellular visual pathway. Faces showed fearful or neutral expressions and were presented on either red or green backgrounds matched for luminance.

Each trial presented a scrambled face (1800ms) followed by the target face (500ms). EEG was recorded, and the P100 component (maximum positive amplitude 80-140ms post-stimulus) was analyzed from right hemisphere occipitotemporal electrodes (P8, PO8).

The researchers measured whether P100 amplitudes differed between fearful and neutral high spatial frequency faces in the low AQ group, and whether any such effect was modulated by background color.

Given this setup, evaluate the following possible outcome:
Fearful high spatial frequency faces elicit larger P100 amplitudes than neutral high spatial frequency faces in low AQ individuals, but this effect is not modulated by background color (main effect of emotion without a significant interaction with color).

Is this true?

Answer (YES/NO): NO